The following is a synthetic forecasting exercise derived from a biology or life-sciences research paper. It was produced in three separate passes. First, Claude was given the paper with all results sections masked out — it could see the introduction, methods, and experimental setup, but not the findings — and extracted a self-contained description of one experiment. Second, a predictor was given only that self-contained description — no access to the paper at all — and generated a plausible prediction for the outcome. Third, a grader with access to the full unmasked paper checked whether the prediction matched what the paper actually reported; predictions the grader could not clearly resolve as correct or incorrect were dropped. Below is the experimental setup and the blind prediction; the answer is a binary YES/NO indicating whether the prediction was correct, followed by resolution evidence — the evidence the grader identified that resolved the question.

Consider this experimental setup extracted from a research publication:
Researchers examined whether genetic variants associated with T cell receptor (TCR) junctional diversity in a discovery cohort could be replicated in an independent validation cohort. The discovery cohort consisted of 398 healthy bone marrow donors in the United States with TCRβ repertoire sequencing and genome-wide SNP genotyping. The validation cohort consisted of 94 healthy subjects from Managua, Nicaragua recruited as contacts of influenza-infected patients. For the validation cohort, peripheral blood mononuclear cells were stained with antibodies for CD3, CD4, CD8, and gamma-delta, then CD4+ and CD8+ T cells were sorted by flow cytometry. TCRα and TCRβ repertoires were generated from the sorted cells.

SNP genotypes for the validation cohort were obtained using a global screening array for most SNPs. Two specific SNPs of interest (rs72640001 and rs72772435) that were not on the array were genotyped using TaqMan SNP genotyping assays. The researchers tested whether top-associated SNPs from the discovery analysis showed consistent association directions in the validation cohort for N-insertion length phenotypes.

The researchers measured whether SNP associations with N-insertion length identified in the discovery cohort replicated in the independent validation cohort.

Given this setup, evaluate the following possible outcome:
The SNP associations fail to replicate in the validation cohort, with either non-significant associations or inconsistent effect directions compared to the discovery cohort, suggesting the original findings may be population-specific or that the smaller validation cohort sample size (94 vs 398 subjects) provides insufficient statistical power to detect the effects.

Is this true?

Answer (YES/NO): NO